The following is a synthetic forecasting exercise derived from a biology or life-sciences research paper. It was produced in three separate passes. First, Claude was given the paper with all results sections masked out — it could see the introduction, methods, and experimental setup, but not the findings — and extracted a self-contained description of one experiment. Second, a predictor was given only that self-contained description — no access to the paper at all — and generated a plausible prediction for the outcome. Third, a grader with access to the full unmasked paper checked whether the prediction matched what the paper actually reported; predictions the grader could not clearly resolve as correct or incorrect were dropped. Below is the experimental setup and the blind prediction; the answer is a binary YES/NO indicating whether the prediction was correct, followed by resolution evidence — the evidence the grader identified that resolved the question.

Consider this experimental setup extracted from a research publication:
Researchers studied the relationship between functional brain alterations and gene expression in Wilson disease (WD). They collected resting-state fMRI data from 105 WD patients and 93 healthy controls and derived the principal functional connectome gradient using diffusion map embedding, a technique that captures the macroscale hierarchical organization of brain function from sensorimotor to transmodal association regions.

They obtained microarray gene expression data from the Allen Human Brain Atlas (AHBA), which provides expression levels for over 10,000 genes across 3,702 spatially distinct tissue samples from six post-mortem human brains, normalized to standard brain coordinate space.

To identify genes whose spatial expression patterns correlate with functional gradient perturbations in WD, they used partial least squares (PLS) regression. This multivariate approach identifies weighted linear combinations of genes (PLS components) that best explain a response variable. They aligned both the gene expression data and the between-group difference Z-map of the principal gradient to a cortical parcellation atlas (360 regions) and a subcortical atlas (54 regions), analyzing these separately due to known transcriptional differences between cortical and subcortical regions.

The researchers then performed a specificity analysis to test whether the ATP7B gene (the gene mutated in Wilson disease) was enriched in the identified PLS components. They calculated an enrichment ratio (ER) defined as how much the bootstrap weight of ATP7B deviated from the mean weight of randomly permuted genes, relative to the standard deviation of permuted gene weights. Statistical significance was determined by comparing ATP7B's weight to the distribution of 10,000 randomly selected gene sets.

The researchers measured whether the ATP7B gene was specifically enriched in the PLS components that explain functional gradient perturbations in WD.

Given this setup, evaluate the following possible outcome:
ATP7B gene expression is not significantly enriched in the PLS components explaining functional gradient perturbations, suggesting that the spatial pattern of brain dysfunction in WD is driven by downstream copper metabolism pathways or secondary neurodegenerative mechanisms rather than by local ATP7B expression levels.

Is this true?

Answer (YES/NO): NO